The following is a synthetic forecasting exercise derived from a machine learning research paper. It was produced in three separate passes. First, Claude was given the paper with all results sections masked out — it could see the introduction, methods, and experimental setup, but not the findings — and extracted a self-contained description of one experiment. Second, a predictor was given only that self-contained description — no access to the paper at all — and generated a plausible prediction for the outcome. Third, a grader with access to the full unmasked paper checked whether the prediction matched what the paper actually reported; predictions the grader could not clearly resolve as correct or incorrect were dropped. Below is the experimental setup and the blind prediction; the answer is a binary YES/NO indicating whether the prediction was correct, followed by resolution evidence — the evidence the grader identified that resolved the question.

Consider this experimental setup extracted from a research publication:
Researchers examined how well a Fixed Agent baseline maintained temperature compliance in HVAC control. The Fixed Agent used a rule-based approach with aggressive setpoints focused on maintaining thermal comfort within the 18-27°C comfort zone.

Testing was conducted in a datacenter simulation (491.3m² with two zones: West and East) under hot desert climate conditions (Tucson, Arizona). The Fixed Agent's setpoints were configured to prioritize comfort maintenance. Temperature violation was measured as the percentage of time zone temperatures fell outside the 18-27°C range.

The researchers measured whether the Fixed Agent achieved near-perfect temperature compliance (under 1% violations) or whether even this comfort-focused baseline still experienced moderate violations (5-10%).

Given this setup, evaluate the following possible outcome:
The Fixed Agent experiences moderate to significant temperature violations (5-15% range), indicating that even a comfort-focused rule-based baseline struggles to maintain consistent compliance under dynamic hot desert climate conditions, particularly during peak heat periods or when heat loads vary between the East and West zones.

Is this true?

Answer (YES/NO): NO